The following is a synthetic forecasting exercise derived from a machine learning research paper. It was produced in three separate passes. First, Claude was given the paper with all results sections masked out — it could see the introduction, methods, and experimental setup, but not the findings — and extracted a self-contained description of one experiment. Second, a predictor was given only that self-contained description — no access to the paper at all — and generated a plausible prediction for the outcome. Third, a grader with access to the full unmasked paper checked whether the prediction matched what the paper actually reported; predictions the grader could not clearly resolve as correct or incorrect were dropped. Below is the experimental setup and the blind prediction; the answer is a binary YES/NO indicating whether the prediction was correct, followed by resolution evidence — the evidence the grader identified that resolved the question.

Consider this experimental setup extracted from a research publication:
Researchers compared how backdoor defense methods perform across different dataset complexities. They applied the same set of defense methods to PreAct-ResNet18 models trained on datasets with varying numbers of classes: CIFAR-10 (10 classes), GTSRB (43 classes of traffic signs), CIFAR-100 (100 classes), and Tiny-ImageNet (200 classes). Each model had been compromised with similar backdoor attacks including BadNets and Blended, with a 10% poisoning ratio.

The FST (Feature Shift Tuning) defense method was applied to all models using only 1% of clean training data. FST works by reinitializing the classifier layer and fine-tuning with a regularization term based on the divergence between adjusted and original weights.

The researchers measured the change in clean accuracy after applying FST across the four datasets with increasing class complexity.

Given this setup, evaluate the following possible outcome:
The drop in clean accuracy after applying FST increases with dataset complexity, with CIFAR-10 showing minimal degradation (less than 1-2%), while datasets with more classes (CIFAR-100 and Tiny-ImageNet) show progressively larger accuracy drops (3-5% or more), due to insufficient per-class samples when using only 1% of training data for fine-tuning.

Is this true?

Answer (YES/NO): NO